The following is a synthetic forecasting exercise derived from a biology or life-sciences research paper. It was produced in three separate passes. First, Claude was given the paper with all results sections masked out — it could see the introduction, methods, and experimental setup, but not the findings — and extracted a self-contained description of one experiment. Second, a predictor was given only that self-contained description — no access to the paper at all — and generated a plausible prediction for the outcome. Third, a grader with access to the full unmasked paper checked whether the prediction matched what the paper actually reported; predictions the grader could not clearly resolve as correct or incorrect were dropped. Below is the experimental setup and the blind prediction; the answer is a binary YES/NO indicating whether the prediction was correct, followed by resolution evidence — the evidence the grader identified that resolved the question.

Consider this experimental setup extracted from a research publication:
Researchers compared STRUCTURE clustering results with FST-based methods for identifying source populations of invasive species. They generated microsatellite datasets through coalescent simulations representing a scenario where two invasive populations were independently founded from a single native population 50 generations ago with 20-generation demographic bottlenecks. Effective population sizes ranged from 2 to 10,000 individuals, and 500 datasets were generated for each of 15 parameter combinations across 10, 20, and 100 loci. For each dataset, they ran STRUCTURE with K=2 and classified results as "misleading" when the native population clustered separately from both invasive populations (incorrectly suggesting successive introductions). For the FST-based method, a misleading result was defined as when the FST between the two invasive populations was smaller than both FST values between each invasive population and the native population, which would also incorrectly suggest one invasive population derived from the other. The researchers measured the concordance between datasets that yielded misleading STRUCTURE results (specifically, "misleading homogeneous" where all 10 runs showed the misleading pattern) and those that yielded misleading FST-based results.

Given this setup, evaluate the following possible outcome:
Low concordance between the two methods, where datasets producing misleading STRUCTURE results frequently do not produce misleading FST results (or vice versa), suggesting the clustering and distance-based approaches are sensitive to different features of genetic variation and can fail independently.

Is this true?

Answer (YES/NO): NO